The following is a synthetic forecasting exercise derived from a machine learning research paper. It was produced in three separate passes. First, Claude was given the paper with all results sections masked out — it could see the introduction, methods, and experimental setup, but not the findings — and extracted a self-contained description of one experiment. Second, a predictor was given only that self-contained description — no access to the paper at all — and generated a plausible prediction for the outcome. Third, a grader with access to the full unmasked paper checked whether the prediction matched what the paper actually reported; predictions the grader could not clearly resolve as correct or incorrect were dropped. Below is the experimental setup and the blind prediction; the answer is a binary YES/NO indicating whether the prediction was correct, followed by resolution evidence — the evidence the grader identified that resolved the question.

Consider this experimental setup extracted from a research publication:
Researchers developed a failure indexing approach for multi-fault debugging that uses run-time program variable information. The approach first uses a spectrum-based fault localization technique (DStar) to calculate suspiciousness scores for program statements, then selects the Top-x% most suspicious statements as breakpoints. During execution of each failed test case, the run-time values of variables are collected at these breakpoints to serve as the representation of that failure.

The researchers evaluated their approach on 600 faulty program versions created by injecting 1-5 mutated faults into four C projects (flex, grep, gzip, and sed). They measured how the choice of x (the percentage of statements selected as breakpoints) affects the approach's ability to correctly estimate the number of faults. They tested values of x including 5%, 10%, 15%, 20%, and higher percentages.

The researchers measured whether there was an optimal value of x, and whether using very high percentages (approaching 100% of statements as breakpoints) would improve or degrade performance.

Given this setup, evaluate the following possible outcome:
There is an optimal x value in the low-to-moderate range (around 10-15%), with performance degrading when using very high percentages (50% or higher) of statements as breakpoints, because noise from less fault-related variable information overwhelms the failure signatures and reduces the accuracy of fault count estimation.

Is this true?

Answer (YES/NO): NO